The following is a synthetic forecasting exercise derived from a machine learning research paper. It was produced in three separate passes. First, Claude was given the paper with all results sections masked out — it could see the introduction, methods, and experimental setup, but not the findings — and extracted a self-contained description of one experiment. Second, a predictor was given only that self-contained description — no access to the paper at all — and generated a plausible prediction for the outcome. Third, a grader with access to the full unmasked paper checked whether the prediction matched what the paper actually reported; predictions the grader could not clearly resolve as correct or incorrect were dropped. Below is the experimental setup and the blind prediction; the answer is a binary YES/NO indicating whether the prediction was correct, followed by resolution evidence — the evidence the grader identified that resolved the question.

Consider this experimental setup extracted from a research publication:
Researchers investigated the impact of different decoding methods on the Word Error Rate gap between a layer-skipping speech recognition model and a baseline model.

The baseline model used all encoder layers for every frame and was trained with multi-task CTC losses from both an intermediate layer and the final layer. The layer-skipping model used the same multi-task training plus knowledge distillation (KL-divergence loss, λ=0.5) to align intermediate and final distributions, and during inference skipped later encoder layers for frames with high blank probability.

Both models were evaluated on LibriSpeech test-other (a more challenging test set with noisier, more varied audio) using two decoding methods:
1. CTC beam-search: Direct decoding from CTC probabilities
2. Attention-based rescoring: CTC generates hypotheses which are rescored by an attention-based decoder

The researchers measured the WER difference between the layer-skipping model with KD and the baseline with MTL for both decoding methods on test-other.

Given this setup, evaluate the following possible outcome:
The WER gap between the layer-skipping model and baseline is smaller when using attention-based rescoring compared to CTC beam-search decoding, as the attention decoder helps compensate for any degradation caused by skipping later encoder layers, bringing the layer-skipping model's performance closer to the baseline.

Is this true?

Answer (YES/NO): NO